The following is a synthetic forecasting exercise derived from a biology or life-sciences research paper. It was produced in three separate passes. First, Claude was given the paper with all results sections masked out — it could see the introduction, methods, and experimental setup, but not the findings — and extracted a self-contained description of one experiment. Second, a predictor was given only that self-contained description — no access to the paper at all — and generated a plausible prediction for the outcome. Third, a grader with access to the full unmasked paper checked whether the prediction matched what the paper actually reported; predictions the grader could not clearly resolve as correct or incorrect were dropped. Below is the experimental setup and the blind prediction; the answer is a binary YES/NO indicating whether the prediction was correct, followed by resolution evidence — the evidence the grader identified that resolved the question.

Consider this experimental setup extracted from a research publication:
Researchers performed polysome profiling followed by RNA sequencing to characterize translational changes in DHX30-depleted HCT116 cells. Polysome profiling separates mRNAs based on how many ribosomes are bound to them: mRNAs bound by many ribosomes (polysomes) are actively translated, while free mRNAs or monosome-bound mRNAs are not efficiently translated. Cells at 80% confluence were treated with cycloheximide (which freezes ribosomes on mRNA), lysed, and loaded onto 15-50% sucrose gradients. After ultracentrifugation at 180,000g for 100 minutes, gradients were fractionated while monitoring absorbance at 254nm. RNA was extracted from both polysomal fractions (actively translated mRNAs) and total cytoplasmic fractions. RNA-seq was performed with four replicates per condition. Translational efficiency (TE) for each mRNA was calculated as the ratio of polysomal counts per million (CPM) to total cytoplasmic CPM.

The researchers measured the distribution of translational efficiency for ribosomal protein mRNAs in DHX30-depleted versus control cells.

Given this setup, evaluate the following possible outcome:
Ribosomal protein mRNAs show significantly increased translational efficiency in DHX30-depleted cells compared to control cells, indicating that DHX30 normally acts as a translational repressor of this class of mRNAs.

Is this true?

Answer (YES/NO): YES